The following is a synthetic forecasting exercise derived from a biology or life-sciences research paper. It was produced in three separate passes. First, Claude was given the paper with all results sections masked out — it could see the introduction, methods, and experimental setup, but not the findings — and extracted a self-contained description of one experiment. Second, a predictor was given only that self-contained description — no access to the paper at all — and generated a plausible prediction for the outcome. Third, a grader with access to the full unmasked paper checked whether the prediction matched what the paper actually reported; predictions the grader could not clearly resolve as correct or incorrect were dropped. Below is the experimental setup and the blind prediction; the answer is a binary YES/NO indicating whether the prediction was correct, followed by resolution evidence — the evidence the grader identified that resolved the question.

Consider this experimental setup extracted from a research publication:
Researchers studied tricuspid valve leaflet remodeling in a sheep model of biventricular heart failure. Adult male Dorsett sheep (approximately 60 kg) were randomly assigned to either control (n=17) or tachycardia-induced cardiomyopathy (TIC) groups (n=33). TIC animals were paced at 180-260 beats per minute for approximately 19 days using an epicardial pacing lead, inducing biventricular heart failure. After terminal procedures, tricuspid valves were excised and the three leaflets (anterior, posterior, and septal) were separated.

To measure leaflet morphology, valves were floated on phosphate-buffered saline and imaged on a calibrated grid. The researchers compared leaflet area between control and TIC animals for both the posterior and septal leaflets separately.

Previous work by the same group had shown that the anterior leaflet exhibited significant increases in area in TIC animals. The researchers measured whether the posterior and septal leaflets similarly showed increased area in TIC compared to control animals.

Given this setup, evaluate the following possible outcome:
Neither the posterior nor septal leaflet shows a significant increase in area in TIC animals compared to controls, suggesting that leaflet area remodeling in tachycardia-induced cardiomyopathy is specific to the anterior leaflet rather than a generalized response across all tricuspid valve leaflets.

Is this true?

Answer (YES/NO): NO